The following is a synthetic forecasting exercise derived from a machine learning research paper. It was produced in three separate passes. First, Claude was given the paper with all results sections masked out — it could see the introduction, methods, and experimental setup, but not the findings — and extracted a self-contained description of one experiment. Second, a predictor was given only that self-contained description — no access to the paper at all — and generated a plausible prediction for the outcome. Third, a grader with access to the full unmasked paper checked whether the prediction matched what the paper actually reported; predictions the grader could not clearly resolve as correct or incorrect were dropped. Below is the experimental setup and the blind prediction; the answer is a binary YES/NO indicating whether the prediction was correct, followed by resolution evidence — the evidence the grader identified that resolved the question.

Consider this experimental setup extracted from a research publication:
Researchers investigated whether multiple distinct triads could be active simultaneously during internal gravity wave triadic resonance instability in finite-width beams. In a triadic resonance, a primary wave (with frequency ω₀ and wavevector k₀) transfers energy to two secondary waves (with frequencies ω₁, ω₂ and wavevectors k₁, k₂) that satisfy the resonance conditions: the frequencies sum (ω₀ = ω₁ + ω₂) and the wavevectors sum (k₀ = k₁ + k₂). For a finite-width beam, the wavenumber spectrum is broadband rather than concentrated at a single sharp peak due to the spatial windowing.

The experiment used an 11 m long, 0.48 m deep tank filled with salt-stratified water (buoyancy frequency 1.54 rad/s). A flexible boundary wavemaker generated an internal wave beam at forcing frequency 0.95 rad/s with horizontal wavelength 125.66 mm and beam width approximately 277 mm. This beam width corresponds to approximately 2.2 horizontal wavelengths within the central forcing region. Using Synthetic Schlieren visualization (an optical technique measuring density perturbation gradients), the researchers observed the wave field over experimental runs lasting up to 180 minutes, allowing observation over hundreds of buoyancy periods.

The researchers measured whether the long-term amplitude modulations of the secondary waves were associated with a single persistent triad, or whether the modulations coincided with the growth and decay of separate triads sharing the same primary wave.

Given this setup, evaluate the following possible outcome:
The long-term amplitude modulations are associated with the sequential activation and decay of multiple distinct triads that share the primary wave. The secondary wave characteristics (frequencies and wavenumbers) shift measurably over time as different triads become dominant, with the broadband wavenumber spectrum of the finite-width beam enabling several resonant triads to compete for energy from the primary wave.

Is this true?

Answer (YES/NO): YES